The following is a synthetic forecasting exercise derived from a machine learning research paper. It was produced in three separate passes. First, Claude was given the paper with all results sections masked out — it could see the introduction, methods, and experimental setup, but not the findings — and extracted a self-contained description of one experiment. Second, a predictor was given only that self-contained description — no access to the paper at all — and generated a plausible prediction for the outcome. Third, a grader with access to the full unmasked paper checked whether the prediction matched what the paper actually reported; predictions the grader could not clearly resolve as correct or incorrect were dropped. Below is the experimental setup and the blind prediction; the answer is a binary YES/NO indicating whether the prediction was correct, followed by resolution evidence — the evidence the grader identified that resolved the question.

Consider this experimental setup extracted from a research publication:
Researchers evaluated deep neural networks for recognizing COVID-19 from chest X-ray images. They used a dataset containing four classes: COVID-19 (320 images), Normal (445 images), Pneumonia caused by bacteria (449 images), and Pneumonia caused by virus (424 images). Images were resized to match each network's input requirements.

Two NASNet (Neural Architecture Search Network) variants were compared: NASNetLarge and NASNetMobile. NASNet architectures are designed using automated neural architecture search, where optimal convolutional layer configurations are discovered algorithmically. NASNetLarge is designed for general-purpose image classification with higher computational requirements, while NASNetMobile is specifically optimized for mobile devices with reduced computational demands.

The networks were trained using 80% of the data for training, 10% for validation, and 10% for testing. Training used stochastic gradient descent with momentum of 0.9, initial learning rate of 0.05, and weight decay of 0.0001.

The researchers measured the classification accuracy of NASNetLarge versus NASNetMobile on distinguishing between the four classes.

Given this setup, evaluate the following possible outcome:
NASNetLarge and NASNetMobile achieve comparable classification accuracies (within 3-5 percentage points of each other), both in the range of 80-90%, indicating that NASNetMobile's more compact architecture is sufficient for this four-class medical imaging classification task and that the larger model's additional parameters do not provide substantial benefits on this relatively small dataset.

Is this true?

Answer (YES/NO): NO